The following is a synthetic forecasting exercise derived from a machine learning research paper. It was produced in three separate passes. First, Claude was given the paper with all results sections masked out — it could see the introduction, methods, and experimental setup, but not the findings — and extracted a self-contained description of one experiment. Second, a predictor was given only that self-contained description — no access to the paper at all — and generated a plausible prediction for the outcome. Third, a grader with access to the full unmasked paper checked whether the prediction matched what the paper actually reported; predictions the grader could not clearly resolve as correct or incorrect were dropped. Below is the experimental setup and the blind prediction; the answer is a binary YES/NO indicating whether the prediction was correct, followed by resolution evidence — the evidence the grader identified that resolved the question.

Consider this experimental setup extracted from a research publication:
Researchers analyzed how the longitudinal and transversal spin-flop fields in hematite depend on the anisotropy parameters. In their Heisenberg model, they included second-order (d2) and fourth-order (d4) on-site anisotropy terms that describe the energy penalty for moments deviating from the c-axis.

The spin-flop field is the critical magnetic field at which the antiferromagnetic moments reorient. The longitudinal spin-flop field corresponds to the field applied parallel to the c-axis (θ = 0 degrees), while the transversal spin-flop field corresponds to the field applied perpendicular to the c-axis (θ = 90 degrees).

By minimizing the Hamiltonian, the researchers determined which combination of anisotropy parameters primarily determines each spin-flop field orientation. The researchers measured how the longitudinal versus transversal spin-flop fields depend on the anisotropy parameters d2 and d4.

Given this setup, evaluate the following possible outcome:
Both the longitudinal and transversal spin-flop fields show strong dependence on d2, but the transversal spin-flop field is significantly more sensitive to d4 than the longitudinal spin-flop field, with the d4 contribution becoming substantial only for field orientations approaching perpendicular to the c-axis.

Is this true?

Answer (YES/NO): NO